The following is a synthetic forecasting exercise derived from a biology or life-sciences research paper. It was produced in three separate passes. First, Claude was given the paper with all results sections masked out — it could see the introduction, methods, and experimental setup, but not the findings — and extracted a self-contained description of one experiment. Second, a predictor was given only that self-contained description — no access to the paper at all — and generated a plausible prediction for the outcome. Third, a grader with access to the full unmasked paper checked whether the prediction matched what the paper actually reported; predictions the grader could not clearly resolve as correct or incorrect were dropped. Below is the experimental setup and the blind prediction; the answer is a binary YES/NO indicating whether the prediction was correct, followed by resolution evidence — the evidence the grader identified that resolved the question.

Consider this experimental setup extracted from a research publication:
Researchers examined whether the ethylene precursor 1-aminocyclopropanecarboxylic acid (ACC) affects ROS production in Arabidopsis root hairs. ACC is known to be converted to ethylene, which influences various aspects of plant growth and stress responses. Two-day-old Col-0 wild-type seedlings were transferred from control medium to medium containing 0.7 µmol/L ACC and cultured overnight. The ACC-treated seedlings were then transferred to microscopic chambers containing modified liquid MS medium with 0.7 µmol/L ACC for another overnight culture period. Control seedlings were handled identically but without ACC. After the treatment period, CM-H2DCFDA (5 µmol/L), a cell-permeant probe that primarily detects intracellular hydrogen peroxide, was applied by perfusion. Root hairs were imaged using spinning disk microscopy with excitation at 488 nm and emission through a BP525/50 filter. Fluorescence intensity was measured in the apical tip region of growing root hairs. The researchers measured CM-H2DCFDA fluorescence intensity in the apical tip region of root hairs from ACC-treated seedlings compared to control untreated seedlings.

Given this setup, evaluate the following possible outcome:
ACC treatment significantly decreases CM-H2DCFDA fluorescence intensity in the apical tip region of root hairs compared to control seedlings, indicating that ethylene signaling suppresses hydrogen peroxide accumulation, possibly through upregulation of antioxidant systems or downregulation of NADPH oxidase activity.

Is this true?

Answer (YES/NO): NO